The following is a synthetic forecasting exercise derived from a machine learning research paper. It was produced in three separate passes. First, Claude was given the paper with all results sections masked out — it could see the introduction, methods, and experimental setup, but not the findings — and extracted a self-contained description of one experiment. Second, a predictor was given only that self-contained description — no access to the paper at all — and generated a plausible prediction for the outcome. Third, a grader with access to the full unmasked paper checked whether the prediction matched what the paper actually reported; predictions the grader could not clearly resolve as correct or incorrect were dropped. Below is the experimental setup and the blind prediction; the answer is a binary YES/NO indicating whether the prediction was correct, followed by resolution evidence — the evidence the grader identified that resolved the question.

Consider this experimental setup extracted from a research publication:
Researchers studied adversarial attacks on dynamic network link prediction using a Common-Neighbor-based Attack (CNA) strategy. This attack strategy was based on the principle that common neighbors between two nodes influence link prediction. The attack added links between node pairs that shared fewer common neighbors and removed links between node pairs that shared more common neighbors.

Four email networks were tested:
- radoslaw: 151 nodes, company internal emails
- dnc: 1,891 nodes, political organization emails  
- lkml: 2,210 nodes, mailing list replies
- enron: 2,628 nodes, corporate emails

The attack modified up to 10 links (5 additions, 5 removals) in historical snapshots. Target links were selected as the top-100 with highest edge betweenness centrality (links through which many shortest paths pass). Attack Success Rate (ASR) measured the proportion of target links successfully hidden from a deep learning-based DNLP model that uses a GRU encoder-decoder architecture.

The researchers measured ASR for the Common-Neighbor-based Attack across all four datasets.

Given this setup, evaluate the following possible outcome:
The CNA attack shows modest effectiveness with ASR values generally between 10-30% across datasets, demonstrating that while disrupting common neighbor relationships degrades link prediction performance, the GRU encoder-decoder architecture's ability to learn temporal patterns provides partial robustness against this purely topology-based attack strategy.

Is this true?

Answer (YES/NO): NO